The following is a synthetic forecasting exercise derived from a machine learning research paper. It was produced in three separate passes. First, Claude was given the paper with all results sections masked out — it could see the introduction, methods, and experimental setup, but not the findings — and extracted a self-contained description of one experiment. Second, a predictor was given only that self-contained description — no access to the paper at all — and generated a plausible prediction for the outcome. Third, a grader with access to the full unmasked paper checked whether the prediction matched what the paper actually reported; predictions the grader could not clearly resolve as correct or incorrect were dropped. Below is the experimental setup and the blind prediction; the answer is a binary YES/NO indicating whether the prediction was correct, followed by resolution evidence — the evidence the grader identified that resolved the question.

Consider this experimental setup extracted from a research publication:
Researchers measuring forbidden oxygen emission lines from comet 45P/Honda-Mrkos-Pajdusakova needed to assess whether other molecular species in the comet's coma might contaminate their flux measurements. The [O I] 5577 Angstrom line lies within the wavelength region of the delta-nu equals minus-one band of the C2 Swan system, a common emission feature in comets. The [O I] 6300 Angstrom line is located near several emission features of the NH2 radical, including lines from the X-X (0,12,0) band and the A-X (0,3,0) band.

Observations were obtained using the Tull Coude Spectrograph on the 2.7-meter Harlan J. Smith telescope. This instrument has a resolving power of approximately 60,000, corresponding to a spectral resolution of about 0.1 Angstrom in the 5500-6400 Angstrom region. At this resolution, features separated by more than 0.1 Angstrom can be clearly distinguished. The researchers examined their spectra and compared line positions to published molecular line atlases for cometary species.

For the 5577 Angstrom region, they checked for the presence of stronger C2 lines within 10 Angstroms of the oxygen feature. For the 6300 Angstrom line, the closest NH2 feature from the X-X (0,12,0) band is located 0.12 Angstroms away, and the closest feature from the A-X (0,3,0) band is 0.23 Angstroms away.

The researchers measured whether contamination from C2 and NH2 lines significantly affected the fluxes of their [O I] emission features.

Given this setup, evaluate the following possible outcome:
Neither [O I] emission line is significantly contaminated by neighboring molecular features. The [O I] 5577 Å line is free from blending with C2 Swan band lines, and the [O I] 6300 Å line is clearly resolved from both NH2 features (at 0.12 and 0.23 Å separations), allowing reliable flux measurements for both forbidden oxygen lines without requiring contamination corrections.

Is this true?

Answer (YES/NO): NO